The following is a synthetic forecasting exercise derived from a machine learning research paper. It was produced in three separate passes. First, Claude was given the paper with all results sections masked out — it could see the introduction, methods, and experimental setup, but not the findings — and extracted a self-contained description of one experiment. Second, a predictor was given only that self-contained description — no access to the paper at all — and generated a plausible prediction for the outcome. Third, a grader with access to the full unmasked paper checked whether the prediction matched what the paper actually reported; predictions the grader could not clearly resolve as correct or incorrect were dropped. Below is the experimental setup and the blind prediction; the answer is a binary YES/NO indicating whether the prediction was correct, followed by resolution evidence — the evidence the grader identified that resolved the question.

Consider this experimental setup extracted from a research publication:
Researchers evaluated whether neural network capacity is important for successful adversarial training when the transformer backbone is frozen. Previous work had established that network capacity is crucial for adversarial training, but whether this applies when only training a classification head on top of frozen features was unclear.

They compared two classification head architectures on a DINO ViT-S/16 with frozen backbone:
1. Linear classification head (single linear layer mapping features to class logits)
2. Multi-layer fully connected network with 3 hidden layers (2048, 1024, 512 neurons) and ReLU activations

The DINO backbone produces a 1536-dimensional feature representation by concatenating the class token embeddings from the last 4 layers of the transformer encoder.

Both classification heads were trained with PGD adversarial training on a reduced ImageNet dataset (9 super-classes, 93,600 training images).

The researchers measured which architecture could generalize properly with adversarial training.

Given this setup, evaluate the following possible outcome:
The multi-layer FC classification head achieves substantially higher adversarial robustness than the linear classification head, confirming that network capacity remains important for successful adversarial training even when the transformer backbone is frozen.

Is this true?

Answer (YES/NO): YES